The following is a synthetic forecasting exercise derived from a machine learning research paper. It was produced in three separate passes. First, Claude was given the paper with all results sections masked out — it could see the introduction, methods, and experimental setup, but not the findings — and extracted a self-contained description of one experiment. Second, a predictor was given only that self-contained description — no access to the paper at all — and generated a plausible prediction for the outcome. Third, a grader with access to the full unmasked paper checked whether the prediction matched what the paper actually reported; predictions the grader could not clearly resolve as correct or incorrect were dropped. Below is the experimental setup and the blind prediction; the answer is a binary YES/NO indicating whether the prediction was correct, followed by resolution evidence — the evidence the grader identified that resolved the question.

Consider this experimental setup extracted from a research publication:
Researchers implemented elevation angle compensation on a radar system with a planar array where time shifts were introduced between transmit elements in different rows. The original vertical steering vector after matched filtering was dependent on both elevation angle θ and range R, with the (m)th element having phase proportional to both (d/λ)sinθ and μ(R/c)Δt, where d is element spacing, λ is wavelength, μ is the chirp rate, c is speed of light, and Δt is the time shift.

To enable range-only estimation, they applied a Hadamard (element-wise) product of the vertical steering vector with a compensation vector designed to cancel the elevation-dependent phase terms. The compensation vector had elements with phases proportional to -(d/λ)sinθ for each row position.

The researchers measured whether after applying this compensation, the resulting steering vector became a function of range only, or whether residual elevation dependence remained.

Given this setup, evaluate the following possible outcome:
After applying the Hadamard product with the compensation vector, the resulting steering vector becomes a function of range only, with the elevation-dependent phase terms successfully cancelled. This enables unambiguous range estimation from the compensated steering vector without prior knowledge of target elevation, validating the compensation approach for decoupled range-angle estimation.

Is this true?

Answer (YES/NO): NO